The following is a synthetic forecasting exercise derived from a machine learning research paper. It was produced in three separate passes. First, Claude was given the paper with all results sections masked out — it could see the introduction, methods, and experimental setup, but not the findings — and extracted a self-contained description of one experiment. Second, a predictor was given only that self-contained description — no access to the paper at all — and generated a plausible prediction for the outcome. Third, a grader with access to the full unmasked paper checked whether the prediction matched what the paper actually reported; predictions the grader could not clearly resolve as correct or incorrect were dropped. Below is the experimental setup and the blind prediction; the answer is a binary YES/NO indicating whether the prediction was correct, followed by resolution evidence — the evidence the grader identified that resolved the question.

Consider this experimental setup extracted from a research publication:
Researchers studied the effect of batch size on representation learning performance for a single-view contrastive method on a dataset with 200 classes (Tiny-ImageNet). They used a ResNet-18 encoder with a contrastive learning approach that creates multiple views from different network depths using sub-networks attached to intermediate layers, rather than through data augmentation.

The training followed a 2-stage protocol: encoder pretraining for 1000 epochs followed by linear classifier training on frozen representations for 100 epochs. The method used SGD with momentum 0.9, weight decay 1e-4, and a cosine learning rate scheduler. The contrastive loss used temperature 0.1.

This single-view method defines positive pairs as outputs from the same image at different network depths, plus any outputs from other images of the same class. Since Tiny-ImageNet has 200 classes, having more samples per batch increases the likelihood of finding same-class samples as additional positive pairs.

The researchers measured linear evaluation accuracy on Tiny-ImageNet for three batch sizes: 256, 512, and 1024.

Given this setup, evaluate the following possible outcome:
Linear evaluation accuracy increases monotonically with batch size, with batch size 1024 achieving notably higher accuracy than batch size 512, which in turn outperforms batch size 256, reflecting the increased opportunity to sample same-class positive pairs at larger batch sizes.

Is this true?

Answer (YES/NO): NO